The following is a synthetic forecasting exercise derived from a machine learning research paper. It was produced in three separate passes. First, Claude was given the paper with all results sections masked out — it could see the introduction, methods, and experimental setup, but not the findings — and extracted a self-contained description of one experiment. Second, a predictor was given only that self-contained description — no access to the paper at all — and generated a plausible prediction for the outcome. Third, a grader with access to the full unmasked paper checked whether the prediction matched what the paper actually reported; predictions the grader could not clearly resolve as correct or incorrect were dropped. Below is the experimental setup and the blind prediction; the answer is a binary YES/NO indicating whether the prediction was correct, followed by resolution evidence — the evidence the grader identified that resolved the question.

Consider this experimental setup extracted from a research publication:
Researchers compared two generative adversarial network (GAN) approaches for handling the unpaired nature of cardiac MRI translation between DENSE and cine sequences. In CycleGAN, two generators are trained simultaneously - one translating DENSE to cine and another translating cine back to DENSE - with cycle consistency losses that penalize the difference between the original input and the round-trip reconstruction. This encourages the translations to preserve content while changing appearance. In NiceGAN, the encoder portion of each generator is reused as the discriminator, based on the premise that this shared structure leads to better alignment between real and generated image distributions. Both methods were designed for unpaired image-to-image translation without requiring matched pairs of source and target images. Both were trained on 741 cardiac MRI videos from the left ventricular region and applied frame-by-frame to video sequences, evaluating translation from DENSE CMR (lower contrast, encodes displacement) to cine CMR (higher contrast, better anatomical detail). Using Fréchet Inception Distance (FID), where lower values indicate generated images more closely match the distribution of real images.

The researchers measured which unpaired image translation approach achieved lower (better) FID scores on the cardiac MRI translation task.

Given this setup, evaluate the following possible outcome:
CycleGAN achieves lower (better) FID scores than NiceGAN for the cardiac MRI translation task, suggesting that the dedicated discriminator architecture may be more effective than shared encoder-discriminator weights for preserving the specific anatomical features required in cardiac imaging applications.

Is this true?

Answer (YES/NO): NO